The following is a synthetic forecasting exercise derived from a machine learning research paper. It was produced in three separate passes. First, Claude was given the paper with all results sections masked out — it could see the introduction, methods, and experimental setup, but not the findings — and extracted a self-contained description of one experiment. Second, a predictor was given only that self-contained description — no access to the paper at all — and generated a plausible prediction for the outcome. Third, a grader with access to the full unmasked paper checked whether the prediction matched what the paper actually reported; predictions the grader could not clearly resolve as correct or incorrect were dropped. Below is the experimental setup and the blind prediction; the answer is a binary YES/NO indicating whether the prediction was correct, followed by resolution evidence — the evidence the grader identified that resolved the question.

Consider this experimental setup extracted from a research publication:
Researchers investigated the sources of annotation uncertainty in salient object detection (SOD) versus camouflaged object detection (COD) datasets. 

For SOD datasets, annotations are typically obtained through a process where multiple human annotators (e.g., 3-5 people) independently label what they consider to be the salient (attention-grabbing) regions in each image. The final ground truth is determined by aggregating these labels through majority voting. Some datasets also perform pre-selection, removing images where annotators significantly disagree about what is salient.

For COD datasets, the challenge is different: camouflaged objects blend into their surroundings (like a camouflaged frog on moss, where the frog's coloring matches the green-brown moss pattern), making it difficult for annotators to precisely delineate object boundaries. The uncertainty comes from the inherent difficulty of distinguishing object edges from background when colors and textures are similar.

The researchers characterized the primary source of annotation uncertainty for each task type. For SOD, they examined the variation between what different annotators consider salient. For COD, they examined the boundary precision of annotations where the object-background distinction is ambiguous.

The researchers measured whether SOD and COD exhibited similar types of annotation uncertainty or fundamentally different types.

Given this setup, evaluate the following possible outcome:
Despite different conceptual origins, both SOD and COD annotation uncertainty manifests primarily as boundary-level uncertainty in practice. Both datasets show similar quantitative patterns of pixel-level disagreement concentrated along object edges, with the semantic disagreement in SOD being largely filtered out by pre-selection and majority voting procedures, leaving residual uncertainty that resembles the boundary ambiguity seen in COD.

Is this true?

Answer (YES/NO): NO